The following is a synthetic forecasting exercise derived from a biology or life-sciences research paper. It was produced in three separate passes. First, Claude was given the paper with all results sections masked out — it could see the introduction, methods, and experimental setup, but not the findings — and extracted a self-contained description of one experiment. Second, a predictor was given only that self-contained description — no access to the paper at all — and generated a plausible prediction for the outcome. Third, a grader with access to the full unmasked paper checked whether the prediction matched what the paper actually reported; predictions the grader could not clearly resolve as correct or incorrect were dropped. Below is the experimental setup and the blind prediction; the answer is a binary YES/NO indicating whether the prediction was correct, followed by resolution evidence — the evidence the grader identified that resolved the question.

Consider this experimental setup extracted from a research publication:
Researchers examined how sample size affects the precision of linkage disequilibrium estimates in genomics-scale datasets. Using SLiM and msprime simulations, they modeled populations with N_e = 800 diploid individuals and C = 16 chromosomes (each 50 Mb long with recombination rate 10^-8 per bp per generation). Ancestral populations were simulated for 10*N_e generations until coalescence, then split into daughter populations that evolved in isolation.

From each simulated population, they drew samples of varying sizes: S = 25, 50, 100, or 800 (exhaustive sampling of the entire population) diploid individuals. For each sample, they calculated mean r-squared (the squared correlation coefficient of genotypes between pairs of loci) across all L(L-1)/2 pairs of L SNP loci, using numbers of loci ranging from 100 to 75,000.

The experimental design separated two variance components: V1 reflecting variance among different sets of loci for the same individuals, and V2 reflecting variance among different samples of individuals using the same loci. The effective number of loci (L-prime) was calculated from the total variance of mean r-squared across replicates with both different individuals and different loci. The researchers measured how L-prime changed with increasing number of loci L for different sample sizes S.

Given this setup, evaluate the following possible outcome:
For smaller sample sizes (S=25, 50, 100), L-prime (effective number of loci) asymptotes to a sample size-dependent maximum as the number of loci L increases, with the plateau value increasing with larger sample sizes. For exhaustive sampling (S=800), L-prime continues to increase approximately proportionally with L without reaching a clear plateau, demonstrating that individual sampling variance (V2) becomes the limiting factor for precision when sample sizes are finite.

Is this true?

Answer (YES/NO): NO